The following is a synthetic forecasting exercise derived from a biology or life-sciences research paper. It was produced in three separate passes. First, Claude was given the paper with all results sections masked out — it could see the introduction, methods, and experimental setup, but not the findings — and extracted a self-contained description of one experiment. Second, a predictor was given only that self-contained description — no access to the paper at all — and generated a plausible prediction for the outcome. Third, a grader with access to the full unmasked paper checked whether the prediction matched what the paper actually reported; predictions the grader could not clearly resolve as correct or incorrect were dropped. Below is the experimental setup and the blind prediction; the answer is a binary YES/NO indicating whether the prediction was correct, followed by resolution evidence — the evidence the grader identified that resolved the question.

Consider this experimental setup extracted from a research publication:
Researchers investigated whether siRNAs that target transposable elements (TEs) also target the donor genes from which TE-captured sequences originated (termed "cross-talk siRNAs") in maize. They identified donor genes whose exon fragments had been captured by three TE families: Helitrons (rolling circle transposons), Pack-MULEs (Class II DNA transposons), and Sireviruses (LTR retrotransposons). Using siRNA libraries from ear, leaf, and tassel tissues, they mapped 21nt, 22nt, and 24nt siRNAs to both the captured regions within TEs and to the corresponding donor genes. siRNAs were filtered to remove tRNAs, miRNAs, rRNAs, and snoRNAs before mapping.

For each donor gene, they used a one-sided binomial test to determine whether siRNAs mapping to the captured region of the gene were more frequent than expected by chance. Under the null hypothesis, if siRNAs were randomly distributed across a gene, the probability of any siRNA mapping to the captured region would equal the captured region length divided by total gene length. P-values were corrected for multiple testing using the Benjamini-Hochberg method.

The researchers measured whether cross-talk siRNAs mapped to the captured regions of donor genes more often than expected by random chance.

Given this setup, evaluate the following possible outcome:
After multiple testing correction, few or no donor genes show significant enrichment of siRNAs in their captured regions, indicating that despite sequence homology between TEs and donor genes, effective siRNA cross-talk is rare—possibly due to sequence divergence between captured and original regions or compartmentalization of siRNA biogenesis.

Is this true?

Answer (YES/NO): NO